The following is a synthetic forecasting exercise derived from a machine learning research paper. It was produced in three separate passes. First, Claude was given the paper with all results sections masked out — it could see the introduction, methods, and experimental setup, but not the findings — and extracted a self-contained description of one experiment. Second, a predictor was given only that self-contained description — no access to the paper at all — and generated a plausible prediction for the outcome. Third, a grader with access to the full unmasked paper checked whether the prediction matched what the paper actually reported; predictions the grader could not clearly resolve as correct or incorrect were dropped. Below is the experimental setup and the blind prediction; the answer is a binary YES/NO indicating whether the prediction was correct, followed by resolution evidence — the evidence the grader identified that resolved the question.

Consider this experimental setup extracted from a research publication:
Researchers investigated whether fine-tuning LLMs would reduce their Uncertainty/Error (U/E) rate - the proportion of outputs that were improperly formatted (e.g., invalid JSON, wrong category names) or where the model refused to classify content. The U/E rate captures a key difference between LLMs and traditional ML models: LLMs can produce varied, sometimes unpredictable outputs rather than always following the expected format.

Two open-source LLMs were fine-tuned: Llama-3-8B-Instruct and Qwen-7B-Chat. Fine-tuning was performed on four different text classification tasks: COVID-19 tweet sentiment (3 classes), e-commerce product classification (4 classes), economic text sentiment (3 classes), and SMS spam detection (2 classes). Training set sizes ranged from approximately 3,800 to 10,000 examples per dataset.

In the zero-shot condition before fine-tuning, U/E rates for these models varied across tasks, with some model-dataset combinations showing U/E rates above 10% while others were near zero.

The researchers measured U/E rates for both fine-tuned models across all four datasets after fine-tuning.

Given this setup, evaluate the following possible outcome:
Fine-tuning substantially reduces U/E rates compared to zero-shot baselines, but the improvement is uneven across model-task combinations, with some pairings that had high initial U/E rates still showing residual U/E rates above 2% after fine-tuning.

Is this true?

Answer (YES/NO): NO